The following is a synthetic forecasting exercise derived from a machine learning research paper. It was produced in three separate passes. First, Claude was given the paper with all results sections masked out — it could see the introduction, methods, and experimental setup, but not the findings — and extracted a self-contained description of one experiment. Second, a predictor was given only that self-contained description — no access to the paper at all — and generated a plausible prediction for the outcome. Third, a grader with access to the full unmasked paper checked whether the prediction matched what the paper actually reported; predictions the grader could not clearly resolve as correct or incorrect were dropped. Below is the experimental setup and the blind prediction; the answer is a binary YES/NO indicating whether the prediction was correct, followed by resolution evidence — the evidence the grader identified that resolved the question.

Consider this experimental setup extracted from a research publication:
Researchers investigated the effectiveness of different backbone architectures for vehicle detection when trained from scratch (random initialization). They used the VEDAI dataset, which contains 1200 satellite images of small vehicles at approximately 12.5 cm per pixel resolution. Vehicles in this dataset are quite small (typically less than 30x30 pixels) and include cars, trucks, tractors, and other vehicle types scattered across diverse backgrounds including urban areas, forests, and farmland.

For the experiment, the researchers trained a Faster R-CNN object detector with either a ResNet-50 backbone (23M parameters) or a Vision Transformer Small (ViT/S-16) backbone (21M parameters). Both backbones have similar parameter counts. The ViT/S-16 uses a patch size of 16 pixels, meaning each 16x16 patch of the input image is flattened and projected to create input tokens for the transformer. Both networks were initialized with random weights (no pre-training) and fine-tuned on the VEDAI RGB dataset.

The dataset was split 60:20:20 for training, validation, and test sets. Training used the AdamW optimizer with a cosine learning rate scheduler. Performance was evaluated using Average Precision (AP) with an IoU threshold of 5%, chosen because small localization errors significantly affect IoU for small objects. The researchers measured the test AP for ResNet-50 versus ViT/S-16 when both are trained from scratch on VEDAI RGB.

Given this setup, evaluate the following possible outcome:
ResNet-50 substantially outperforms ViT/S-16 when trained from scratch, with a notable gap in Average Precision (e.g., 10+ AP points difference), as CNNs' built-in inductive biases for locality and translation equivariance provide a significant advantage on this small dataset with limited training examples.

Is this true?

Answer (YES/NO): NO